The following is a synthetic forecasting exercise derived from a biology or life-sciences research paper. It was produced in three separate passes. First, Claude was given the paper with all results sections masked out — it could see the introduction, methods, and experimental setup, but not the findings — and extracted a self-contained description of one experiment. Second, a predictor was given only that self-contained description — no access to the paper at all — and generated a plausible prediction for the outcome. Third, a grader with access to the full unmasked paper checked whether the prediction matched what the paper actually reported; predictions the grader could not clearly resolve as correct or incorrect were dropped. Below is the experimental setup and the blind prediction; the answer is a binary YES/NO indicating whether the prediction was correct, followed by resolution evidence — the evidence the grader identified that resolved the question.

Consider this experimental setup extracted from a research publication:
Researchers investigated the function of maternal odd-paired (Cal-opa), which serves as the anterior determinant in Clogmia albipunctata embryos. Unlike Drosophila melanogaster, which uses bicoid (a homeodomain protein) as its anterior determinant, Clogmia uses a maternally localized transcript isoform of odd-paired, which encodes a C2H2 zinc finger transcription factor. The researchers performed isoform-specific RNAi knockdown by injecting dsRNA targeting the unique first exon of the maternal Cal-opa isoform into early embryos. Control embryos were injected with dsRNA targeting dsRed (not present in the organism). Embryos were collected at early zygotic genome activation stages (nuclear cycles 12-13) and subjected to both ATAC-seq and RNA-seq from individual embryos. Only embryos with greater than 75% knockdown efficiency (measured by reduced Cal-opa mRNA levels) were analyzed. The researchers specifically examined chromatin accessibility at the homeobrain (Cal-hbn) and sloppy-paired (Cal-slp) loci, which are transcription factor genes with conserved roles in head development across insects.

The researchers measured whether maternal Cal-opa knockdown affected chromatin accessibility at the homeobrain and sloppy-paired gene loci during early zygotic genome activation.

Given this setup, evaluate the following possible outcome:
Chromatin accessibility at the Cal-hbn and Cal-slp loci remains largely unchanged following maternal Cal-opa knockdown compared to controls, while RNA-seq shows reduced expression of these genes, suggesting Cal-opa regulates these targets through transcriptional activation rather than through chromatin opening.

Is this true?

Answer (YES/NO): NO